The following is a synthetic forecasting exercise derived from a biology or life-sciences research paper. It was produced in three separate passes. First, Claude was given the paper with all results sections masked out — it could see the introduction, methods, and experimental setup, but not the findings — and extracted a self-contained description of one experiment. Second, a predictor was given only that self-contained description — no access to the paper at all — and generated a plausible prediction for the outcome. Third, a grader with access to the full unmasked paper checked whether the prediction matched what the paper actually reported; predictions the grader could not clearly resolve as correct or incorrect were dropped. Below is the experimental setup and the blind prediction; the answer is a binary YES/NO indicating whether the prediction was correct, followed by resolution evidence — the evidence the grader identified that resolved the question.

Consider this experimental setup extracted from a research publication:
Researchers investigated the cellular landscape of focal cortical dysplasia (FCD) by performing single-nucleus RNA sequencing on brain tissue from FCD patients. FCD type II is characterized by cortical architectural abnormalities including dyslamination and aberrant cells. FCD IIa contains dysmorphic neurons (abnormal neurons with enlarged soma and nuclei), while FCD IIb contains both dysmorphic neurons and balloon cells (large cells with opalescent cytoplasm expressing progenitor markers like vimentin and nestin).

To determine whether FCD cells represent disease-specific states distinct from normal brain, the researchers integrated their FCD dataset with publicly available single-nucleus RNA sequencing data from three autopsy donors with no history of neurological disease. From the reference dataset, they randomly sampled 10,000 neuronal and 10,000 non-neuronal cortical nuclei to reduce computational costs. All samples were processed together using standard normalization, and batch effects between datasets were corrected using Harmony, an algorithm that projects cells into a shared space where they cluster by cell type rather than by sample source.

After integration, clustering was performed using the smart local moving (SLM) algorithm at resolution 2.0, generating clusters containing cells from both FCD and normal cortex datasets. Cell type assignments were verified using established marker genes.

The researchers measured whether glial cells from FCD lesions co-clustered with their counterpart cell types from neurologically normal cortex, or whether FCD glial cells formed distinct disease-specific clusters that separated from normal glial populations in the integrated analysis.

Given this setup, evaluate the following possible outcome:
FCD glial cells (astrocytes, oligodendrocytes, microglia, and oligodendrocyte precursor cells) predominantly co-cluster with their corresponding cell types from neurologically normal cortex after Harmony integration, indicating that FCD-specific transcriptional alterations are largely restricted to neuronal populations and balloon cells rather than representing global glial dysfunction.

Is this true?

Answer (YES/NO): NO